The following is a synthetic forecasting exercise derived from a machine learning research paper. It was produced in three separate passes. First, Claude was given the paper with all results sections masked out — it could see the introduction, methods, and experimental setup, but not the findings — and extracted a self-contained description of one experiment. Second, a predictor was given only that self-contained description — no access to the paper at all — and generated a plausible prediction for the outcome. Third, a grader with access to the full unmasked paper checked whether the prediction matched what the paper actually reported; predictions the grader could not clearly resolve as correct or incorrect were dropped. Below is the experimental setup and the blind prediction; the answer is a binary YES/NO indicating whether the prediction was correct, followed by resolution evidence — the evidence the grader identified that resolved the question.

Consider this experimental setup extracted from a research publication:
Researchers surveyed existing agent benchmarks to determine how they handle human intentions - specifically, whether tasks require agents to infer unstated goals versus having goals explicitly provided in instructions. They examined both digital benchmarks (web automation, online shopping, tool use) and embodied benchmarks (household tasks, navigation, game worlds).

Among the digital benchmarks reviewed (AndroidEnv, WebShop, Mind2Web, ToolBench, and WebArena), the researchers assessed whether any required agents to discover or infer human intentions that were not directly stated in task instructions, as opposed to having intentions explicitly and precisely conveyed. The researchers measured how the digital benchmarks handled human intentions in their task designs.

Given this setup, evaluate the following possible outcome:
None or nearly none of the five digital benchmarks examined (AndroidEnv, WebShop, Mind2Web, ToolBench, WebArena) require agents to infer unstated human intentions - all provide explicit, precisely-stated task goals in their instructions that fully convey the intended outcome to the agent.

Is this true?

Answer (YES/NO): YES